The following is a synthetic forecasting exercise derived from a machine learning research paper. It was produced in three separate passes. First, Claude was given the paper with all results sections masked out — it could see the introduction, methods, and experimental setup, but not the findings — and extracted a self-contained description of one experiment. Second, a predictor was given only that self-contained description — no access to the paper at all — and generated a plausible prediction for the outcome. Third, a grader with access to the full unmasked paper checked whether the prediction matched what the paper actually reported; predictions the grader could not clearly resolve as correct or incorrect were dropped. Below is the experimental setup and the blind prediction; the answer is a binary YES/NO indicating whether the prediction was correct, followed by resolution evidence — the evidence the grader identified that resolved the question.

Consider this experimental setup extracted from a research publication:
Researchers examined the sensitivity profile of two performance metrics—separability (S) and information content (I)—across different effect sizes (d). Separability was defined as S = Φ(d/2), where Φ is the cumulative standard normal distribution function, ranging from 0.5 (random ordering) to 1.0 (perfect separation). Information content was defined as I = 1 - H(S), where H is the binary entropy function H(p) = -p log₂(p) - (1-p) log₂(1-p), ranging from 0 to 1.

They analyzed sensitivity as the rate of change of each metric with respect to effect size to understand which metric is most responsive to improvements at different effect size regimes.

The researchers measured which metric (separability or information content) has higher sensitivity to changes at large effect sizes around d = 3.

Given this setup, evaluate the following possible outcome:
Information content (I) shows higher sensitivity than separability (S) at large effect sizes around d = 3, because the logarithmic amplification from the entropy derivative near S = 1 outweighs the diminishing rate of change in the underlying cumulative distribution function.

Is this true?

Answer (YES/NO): YES